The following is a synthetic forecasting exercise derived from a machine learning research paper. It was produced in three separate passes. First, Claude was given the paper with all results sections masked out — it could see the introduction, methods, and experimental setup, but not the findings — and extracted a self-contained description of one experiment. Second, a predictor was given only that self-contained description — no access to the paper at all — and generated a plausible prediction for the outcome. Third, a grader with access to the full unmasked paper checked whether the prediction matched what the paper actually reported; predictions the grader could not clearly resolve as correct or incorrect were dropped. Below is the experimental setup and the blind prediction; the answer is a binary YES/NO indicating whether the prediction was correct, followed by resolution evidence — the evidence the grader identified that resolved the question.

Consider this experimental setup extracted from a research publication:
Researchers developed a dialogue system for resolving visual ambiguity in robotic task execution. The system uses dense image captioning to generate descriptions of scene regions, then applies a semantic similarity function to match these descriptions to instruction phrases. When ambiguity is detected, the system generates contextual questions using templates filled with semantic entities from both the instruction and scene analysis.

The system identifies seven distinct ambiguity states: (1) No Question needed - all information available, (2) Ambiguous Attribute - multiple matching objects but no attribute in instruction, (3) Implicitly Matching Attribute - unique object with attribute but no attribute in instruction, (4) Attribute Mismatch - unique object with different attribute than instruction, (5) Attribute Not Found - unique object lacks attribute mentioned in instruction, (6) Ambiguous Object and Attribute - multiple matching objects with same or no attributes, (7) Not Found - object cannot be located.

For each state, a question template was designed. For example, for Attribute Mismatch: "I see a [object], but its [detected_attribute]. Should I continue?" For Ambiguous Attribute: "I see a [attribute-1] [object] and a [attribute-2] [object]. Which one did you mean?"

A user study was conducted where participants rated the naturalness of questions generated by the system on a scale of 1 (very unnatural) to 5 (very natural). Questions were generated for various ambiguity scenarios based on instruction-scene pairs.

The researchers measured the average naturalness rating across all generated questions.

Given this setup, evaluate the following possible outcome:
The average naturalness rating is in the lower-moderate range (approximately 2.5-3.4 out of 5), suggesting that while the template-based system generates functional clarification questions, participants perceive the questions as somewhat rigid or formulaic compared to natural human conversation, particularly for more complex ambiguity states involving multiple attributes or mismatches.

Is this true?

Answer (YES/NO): NO